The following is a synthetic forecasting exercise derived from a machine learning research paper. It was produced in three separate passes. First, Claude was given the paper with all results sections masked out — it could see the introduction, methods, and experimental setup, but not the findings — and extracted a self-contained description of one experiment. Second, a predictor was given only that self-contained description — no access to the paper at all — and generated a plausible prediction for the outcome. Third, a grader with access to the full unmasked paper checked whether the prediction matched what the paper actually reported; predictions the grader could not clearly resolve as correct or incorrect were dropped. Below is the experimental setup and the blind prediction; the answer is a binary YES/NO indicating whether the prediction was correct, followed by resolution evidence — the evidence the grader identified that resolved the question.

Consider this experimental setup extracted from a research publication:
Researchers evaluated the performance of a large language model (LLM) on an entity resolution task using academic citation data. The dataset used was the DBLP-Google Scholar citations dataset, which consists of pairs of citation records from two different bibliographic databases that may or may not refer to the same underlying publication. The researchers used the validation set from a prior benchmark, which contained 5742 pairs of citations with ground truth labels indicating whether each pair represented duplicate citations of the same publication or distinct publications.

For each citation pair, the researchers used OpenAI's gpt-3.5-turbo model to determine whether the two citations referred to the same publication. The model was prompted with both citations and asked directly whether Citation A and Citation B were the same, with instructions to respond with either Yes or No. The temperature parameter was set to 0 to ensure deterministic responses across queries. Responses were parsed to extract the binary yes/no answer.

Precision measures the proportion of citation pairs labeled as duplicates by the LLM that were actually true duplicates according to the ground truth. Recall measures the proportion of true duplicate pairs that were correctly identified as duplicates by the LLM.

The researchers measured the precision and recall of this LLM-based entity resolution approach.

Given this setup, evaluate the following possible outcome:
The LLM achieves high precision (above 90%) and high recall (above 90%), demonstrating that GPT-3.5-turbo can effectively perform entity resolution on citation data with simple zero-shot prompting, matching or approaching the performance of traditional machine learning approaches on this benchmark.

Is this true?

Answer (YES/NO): NO